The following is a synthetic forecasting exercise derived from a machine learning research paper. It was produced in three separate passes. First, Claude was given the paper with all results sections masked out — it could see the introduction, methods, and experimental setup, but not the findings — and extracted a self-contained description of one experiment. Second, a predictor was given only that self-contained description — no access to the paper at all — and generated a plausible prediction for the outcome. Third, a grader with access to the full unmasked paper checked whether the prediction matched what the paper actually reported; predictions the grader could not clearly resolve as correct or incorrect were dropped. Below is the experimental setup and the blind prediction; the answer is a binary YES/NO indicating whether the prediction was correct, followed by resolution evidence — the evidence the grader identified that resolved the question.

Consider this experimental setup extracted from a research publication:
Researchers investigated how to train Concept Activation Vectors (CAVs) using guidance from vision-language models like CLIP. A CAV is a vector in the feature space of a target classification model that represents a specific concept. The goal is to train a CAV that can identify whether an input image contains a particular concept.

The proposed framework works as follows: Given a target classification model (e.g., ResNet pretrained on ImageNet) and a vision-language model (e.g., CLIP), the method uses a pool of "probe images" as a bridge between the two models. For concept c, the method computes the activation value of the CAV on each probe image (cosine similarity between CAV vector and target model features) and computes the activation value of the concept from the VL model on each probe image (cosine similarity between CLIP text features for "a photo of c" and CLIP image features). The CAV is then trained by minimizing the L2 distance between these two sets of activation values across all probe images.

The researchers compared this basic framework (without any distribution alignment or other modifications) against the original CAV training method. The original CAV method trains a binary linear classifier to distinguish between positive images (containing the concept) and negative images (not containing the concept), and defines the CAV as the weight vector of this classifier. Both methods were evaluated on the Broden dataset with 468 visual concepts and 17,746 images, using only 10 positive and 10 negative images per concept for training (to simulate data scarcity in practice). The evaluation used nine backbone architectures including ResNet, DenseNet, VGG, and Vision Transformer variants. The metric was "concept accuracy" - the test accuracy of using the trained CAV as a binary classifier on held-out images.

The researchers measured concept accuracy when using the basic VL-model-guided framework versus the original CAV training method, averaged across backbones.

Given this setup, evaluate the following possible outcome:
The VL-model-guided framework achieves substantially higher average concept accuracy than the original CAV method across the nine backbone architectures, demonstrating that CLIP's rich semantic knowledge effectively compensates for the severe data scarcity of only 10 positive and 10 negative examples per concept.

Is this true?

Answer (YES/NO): NO